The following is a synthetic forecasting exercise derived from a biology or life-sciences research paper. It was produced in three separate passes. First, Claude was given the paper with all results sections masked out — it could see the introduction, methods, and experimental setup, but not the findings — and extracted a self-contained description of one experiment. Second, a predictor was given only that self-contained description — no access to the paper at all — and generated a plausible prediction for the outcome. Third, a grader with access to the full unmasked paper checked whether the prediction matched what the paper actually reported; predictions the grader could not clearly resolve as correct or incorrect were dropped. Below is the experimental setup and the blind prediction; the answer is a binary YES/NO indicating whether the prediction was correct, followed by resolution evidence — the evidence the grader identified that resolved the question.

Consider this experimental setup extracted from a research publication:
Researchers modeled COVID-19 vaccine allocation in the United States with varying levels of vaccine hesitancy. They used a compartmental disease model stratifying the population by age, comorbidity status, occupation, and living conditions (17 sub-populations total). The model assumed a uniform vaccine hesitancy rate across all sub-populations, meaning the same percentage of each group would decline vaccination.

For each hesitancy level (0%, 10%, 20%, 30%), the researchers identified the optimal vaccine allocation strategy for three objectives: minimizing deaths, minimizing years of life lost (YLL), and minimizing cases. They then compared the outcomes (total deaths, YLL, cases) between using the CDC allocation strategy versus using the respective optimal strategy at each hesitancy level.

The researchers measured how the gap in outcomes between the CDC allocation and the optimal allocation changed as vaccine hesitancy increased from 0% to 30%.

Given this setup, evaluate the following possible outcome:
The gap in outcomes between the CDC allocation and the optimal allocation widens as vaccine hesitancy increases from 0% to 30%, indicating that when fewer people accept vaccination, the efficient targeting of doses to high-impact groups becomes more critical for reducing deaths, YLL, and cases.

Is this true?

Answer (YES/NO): NO